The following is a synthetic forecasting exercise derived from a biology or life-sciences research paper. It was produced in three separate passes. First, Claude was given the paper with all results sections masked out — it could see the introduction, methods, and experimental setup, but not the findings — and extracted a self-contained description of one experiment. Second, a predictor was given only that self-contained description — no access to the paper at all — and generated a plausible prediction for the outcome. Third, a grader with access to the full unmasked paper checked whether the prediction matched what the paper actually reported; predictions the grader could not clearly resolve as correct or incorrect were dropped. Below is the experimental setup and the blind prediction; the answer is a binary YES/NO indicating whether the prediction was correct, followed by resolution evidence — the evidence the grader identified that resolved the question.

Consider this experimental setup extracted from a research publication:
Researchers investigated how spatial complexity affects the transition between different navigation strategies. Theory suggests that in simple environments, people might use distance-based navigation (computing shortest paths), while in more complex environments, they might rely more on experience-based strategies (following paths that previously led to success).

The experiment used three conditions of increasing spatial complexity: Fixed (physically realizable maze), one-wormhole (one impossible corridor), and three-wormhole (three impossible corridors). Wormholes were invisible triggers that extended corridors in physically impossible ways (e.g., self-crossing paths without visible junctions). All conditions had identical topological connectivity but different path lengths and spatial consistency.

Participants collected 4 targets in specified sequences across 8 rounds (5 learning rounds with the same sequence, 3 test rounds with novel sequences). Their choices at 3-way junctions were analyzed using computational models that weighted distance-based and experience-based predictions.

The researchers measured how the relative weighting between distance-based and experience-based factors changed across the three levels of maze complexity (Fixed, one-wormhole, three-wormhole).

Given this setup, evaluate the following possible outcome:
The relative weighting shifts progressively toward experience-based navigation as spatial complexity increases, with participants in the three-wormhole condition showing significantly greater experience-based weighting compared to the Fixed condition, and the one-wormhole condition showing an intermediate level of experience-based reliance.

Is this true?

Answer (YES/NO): YES